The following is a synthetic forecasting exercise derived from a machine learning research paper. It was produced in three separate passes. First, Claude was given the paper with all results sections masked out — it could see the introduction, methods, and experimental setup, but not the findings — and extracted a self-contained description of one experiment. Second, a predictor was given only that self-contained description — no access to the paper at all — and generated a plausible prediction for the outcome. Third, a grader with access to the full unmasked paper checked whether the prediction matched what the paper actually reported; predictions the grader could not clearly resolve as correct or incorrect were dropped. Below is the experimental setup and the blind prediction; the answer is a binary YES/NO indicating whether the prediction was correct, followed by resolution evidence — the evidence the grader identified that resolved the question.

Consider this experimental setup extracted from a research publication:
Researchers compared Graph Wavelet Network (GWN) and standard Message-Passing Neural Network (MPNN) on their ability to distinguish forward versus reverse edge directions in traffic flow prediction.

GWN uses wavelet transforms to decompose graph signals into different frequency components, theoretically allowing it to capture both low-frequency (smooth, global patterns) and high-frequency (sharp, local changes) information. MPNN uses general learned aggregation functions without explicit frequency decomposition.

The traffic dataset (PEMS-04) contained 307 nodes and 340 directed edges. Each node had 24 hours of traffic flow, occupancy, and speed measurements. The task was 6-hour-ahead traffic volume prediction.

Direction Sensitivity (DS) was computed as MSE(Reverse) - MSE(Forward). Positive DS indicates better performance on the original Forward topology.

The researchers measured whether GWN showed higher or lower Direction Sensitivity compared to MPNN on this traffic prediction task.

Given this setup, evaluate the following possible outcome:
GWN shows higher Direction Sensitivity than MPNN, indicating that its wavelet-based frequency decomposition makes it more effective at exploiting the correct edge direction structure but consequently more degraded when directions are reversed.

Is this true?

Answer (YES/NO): NO